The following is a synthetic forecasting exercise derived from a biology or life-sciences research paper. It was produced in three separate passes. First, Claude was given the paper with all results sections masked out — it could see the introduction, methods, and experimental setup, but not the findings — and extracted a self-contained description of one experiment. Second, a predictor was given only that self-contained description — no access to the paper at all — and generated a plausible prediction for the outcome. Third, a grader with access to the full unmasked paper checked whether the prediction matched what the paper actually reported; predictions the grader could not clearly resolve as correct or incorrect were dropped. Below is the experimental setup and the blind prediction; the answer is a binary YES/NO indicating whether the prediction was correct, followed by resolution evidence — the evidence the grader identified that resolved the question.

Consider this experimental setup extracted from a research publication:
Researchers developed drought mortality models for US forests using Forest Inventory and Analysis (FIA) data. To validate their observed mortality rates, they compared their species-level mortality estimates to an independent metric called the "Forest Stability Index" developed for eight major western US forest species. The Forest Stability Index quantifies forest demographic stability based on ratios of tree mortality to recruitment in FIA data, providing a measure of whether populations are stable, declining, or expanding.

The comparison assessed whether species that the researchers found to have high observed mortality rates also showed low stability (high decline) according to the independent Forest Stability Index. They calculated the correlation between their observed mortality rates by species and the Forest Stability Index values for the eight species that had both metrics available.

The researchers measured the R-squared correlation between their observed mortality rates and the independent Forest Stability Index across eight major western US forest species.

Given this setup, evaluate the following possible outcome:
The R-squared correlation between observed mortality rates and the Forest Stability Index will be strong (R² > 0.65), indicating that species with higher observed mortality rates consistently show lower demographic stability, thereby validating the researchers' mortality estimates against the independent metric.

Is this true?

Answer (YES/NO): YES